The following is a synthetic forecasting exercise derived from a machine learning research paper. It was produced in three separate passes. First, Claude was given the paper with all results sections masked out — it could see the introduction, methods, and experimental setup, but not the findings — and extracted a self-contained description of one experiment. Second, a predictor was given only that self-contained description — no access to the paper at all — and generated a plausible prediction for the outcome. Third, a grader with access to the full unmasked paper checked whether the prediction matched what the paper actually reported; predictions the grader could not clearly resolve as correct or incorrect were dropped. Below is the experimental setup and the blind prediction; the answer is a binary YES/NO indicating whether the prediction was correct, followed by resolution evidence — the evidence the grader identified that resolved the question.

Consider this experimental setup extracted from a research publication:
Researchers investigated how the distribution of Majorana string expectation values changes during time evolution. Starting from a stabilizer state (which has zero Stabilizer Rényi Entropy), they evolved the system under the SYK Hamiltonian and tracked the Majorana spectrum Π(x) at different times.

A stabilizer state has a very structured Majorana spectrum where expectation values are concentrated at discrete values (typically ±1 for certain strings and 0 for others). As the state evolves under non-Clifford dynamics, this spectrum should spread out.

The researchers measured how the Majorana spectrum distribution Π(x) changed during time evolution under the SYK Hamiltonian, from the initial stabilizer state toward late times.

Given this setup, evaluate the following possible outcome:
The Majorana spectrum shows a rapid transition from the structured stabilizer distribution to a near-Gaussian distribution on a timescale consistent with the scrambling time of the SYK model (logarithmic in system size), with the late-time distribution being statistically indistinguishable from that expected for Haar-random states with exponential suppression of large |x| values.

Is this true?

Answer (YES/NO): NO